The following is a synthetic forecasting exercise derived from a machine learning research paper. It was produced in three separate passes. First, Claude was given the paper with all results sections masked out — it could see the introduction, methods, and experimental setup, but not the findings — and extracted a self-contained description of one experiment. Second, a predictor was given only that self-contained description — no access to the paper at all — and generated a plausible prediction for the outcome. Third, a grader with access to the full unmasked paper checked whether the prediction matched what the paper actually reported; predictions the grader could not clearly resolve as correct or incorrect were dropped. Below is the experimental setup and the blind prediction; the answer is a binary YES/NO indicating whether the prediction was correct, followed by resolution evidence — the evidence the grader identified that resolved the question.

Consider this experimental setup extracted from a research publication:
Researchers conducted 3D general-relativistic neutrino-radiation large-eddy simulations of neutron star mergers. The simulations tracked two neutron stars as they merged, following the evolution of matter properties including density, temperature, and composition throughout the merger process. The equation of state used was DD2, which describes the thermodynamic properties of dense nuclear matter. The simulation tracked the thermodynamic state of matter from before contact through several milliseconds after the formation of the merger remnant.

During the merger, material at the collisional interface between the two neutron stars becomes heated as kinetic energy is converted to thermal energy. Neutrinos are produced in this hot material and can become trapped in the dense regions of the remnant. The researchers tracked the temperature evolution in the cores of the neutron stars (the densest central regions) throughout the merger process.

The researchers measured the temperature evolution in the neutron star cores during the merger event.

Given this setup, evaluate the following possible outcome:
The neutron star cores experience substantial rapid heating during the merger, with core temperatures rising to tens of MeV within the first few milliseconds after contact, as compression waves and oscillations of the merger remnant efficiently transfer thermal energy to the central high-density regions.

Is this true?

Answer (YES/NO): NO